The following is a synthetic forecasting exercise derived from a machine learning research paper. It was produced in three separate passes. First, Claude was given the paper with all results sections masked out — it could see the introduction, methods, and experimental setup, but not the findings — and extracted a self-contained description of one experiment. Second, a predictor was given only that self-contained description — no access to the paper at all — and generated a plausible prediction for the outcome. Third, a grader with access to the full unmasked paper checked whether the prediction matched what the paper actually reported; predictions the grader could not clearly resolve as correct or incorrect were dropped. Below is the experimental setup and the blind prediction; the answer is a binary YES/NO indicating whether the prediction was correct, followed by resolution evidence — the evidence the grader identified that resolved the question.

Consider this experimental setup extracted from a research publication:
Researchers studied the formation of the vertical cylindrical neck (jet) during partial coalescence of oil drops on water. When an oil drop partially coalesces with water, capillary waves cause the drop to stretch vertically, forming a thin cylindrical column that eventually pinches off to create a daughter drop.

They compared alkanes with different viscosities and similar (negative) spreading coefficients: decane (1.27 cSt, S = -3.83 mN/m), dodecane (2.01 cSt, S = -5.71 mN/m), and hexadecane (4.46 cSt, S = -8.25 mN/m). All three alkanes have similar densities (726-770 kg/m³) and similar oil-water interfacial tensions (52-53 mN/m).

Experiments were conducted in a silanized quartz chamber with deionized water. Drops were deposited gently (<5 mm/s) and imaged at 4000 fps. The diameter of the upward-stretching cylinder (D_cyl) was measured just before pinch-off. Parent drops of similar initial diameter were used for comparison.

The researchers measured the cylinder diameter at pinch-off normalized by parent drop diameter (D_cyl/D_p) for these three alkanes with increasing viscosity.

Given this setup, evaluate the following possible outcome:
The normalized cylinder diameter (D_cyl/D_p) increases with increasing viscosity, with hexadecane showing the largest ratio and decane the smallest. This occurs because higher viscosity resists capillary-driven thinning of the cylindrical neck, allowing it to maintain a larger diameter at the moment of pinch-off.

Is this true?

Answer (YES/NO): NO